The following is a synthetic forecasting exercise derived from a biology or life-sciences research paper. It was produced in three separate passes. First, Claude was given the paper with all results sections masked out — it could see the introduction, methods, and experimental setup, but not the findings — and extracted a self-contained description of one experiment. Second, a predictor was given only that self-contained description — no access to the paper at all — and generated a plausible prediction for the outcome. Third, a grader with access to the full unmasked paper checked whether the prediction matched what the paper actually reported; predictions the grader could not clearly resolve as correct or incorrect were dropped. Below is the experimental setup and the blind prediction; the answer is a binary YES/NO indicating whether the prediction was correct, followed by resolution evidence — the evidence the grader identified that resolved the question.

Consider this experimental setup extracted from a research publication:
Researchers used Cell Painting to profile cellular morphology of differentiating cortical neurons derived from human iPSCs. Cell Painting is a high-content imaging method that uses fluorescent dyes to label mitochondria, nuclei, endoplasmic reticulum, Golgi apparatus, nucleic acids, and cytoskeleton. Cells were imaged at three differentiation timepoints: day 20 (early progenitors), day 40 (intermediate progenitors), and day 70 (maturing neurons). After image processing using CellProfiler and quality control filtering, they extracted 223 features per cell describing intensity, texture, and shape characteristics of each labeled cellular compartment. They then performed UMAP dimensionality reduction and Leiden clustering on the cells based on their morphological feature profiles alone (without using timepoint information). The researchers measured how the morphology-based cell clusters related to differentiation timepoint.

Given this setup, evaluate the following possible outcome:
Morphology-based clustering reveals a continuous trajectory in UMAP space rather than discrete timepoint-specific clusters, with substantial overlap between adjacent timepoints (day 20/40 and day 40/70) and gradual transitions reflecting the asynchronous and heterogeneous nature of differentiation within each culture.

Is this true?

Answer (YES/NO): NO